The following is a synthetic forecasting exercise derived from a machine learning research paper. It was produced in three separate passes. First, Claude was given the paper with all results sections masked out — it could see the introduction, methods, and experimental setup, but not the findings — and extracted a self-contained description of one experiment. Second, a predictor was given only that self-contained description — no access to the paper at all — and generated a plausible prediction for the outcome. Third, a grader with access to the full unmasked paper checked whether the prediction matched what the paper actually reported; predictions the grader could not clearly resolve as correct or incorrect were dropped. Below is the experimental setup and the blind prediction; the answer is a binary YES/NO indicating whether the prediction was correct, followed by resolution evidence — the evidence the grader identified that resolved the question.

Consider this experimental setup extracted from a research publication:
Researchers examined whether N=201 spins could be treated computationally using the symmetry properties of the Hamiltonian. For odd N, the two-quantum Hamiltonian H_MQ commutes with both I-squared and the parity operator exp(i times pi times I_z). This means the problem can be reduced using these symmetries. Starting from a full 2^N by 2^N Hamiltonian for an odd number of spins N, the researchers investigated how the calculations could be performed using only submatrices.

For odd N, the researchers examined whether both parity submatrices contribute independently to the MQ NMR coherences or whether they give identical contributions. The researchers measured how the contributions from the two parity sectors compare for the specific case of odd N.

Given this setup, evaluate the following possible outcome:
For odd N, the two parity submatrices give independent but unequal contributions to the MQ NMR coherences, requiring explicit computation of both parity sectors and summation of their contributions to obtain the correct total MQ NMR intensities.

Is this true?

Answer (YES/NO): NO